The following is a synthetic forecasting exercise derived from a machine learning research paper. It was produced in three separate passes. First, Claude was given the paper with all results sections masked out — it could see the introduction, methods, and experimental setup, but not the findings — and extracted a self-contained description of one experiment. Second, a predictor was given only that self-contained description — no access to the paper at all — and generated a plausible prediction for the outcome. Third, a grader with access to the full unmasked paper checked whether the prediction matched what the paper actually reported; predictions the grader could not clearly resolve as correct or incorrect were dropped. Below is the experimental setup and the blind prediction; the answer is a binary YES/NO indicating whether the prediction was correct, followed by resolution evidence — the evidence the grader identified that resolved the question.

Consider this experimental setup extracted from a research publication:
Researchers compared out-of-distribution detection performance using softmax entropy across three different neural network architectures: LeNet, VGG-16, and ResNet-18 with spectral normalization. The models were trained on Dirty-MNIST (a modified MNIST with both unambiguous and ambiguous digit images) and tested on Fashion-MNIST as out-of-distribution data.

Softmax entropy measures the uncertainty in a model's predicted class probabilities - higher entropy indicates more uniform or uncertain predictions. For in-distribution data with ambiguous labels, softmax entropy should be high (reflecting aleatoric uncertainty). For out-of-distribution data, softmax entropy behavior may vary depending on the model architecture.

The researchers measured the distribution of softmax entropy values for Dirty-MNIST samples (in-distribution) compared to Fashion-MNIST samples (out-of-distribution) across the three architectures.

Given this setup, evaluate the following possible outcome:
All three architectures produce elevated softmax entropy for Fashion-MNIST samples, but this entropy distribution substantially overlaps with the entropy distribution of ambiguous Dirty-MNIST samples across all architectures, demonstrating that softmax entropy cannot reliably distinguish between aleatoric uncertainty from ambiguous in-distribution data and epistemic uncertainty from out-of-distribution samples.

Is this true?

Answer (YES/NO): NO